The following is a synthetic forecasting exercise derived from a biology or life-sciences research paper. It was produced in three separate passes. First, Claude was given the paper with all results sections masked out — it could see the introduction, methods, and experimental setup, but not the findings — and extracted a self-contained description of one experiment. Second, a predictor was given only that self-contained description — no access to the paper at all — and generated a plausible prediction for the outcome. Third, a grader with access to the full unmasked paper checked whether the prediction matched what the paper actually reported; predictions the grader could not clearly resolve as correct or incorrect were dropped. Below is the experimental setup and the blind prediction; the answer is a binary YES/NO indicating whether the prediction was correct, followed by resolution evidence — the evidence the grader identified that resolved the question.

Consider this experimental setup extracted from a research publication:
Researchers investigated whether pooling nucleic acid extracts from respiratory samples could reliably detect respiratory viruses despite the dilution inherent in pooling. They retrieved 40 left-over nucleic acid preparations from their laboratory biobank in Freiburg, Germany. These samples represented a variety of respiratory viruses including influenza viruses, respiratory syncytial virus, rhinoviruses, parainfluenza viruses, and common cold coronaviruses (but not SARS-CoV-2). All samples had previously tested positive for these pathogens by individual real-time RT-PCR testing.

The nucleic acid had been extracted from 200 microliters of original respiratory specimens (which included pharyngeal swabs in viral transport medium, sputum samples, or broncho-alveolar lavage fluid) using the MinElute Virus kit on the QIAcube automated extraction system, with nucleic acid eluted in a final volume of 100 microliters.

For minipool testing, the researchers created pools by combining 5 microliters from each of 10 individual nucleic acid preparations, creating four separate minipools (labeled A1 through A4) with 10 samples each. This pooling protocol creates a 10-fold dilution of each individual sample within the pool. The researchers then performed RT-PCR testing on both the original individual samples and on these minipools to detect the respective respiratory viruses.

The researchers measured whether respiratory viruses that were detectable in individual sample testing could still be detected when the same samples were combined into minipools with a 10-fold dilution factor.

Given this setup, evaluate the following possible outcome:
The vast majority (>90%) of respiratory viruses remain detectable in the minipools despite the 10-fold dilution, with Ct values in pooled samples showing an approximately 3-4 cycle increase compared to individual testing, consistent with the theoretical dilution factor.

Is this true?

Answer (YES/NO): YES